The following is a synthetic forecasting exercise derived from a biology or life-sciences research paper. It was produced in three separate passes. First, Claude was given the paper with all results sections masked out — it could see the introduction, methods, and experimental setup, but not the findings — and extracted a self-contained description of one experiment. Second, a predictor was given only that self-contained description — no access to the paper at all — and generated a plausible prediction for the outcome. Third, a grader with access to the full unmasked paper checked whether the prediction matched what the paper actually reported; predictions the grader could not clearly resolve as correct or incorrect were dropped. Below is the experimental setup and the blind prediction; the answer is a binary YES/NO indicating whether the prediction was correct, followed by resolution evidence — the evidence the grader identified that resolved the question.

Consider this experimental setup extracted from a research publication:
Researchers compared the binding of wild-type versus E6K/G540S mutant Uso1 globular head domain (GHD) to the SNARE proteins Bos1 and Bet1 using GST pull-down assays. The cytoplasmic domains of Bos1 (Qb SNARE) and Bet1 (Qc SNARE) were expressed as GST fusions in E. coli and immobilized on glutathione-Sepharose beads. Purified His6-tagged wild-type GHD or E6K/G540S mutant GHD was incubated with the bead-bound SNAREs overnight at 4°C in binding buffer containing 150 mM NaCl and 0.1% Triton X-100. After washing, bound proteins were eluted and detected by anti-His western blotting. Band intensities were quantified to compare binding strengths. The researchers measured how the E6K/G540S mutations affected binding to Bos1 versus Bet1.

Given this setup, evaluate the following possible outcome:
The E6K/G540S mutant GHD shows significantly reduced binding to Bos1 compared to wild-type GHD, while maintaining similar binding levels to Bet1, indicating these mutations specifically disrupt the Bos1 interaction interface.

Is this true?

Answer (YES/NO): NO